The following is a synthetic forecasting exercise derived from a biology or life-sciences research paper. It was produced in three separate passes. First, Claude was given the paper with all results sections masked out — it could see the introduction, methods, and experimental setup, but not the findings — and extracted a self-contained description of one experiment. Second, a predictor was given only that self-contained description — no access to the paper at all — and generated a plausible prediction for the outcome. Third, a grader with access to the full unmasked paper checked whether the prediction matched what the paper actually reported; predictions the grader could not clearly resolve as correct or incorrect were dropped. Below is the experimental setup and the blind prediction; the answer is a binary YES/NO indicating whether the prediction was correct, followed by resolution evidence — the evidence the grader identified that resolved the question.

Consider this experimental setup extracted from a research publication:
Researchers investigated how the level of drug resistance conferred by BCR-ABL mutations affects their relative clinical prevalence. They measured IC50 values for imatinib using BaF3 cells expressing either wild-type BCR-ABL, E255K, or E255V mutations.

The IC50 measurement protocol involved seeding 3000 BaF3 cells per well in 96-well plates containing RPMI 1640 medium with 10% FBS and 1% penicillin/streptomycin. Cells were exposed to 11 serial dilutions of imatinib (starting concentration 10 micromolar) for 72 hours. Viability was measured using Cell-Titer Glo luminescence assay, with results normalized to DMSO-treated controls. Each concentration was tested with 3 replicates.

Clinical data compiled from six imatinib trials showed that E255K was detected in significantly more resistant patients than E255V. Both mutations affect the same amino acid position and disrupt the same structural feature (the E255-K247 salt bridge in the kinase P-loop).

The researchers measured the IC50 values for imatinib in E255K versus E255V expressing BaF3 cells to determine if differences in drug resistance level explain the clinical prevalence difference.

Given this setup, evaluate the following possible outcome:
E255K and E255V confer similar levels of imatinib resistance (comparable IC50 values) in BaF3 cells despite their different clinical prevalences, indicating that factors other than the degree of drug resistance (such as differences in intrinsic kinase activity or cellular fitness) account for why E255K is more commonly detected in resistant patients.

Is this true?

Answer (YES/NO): NO